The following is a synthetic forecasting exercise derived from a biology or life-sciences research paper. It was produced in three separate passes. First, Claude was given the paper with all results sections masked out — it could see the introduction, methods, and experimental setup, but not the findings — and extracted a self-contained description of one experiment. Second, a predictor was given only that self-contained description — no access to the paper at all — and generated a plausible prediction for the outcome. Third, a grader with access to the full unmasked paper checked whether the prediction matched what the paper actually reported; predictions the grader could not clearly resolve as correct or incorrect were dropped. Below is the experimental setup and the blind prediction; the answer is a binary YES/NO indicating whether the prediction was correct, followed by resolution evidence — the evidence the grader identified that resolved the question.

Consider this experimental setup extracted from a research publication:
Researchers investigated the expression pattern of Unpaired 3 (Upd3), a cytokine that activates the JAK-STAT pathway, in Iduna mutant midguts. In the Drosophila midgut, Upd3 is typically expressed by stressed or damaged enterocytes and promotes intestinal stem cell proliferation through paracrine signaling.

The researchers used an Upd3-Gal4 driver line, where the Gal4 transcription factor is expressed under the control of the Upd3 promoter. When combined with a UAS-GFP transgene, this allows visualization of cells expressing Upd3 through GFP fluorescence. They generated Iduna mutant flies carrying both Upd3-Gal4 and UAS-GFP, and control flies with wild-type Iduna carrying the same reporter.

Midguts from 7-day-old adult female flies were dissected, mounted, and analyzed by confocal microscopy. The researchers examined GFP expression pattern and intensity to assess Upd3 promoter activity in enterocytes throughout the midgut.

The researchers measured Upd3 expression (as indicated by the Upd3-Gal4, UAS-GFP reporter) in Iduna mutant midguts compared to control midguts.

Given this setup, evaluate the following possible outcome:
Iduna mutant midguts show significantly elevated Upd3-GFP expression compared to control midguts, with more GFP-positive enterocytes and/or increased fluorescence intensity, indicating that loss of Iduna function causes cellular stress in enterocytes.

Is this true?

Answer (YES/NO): YES